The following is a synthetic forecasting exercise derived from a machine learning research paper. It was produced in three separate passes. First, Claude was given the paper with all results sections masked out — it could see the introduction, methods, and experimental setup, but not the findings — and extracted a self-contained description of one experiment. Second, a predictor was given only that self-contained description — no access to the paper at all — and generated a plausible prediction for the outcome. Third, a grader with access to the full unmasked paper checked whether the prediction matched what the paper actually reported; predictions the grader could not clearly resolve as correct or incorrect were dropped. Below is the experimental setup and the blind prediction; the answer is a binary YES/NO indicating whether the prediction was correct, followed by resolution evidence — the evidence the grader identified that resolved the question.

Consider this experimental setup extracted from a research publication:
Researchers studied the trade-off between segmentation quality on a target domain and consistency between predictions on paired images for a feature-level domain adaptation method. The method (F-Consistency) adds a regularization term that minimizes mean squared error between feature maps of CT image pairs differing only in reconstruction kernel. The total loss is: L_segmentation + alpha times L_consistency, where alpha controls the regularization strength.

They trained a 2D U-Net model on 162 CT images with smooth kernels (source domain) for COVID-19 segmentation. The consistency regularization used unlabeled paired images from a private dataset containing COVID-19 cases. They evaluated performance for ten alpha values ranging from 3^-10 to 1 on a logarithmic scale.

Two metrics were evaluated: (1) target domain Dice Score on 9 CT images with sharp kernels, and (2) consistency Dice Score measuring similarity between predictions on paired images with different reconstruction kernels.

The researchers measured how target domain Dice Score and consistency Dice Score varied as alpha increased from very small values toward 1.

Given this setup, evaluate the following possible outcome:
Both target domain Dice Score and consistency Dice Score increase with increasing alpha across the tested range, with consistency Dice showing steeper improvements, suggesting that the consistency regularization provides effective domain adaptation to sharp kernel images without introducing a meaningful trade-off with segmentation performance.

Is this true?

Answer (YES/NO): NO